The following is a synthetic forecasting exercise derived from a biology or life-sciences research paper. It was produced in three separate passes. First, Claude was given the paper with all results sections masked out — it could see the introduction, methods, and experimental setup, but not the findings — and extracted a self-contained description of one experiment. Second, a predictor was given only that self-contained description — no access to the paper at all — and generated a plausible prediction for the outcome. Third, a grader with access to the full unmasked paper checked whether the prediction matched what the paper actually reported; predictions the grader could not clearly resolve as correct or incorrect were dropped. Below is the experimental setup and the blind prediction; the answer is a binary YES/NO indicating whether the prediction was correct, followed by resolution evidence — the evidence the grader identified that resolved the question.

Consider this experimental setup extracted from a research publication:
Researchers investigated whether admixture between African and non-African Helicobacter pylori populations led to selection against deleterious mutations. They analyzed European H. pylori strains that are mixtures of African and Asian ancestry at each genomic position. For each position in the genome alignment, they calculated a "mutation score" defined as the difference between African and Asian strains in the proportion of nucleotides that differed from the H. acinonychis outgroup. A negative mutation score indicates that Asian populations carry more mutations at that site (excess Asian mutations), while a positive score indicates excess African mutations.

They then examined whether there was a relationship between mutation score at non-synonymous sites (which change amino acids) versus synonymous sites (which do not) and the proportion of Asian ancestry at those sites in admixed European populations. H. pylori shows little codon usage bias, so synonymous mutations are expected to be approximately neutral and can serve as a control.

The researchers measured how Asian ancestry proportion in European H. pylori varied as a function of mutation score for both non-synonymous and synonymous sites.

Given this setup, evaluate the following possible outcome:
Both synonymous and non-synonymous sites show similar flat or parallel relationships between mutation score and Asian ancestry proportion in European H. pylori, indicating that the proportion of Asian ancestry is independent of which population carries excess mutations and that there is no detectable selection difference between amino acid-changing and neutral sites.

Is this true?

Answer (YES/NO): NO